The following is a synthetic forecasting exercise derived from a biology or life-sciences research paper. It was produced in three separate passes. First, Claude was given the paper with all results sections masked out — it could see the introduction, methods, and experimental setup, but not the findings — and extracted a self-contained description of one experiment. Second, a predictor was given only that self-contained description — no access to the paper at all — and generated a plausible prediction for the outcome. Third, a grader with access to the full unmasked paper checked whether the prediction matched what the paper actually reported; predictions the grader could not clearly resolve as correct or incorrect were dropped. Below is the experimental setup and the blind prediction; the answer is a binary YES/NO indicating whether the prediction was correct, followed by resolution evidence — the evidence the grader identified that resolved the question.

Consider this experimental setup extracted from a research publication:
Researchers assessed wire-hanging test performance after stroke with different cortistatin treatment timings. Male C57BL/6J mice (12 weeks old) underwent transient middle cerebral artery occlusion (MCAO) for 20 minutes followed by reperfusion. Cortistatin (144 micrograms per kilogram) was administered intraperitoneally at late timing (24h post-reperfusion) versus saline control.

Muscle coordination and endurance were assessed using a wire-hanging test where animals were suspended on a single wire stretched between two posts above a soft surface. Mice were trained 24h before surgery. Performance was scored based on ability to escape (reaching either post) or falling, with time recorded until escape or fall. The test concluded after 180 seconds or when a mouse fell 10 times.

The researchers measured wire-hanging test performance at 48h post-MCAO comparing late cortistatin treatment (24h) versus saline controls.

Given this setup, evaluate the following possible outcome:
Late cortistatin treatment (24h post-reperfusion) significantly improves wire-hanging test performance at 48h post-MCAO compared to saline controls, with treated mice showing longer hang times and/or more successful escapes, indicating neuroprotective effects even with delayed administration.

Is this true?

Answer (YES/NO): YES